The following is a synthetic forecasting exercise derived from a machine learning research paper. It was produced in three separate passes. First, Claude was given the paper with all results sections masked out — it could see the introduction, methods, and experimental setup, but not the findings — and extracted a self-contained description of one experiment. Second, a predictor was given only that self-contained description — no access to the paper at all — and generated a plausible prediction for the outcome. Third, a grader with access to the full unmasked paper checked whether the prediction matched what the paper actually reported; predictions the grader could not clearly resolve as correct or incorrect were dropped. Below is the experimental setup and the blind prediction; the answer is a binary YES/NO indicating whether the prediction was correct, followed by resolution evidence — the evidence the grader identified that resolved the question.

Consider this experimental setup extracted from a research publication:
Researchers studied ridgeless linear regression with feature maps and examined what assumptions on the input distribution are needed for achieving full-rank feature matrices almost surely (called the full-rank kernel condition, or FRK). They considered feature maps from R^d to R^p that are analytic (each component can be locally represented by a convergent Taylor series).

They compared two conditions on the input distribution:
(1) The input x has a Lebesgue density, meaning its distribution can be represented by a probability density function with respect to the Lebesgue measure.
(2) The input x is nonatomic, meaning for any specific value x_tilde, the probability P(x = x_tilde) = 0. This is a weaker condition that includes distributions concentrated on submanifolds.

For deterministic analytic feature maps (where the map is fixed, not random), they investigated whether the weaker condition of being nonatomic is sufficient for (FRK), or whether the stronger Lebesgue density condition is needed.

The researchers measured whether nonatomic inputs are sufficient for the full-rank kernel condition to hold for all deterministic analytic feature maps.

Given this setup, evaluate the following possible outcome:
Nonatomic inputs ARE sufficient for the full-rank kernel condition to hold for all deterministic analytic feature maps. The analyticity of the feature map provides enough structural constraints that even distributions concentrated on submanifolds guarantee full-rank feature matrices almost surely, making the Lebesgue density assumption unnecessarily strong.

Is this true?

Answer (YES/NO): NO